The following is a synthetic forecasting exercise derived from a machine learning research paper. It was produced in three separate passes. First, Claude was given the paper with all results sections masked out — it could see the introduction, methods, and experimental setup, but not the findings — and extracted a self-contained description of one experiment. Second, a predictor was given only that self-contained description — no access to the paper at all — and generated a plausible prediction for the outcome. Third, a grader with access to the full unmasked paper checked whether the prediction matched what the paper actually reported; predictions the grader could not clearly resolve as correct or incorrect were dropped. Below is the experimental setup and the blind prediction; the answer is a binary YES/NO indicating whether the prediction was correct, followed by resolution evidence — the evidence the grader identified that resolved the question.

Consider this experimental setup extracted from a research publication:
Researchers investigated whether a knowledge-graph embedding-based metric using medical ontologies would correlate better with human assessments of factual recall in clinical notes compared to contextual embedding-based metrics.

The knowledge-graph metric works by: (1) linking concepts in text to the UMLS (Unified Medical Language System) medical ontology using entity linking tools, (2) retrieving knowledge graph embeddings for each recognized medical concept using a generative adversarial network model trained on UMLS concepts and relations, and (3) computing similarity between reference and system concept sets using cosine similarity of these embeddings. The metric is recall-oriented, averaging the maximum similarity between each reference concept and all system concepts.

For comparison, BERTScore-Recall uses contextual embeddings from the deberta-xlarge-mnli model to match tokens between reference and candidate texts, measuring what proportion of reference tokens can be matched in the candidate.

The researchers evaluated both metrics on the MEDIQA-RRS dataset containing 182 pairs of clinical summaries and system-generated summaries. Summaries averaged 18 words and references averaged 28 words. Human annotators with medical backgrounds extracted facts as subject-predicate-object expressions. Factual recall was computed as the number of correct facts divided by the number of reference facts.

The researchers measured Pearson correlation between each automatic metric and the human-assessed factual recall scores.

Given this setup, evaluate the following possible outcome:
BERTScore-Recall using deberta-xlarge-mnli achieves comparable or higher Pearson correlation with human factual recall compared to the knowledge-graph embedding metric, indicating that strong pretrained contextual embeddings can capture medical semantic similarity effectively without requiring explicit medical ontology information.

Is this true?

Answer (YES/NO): NO